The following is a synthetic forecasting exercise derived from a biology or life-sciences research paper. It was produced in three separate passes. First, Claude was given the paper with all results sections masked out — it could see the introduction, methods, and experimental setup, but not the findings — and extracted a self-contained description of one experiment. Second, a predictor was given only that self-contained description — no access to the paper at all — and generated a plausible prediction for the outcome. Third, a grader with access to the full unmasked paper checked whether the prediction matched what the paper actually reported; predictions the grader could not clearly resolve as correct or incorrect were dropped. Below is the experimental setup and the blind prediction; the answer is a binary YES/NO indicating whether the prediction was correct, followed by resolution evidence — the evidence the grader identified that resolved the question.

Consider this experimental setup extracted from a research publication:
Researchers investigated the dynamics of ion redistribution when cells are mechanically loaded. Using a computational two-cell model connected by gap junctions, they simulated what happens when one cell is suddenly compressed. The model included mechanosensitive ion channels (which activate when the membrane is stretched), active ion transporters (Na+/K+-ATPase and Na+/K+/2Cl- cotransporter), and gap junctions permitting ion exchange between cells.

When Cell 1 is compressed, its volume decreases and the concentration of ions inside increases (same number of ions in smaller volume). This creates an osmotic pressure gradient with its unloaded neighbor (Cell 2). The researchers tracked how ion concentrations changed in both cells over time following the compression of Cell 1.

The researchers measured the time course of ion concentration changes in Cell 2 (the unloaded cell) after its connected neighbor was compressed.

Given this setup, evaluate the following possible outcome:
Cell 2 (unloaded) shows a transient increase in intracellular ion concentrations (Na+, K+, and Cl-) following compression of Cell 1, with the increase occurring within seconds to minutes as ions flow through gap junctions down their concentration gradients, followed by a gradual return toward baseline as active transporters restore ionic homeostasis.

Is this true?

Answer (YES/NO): NO